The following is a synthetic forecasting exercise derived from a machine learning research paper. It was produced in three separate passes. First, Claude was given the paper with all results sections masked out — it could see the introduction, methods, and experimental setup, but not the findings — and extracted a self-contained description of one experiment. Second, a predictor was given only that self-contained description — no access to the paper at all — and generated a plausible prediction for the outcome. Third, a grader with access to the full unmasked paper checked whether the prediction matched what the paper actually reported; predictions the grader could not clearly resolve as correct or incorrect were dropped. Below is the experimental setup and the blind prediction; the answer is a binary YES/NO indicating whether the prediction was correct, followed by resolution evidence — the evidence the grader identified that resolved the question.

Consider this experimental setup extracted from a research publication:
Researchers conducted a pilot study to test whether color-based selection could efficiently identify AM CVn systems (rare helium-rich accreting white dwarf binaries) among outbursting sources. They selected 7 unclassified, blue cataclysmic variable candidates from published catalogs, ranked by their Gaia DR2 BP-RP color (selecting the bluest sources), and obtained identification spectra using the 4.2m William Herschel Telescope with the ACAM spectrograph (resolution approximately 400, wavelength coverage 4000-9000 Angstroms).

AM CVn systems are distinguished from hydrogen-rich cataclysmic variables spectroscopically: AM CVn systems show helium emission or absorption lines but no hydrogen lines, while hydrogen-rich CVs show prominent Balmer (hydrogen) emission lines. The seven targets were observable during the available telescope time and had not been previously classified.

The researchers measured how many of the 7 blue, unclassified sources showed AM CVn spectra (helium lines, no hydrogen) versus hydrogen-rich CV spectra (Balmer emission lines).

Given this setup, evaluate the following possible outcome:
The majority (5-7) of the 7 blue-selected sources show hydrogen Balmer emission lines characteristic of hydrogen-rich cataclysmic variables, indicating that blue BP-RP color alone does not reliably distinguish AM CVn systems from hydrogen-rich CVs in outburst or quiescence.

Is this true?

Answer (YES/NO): NO